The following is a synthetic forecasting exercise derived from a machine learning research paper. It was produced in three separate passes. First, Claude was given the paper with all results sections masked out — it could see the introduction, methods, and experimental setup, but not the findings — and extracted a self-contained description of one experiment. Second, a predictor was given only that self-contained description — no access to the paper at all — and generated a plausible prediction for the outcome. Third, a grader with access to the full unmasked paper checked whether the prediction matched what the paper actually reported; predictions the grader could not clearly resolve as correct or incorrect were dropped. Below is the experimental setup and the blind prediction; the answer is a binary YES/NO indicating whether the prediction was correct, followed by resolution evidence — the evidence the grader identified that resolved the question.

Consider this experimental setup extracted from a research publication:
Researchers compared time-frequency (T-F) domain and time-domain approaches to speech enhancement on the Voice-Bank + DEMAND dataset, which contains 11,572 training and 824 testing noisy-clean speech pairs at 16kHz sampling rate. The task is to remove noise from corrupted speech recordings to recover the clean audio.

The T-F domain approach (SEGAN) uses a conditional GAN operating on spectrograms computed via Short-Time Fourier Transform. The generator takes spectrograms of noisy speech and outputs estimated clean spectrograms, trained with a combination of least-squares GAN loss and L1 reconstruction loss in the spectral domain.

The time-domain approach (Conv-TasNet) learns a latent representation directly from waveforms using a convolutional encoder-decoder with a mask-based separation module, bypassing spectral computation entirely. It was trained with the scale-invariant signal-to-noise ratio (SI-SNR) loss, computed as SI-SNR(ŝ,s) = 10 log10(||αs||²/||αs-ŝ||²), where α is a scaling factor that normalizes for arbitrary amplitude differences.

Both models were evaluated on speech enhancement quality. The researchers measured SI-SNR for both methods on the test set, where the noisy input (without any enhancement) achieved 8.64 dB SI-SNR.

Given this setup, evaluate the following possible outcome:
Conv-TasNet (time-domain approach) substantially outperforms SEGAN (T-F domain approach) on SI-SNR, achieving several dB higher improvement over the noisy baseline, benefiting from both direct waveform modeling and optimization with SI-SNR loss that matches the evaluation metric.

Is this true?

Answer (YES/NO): YES